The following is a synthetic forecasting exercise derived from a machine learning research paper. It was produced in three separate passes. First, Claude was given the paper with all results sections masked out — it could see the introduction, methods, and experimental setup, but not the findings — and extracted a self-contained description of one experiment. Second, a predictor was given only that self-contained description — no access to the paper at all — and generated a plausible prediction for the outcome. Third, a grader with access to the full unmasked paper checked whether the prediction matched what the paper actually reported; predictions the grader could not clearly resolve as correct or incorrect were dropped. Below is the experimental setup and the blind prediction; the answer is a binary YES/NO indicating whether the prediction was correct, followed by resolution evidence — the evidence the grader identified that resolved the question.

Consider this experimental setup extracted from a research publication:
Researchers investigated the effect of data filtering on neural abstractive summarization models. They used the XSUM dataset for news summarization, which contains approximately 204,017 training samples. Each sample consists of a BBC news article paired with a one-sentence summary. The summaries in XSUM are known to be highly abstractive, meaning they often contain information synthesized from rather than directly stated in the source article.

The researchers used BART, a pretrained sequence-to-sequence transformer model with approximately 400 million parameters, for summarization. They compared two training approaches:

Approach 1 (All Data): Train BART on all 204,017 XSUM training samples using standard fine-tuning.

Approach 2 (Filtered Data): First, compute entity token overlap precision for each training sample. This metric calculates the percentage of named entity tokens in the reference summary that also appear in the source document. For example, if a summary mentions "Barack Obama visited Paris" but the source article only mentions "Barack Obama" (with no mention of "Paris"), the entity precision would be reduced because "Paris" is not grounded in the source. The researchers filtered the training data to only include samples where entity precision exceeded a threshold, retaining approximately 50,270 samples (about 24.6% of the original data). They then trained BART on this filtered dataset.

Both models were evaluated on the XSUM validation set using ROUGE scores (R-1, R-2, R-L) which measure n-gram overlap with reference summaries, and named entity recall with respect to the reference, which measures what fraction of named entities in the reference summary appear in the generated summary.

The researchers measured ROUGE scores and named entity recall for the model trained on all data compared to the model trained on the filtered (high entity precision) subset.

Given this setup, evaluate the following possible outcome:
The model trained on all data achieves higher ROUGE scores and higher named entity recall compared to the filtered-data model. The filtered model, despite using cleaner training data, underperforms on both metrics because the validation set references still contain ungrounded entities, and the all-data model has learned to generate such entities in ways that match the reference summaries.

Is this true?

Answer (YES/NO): YES